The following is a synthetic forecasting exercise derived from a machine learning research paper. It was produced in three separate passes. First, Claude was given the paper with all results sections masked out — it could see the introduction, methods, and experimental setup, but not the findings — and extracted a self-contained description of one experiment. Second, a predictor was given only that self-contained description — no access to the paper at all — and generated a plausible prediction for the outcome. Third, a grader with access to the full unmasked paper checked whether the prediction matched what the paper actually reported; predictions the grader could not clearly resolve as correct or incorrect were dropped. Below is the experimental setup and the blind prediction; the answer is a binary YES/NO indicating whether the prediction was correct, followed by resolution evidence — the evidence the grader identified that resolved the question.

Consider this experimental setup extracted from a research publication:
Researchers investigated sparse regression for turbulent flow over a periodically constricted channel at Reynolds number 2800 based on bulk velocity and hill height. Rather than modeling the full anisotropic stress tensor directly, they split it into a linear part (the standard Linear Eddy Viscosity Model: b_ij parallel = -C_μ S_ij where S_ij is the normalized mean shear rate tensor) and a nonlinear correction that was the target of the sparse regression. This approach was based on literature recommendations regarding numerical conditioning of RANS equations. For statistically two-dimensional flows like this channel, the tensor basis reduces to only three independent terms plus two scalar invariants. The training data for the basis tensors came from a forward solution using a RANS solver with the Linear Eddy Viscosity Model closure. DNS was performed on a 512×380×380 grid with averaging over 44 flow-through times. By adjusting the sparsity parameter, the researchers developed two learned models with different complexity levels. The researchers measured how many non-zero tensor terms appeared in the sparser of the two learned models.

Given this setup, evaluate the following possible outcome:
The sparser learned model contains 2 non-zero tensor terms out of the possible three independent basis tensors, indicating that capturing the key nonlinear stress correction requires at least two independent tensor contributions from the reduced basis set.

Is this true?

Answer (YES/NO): YES